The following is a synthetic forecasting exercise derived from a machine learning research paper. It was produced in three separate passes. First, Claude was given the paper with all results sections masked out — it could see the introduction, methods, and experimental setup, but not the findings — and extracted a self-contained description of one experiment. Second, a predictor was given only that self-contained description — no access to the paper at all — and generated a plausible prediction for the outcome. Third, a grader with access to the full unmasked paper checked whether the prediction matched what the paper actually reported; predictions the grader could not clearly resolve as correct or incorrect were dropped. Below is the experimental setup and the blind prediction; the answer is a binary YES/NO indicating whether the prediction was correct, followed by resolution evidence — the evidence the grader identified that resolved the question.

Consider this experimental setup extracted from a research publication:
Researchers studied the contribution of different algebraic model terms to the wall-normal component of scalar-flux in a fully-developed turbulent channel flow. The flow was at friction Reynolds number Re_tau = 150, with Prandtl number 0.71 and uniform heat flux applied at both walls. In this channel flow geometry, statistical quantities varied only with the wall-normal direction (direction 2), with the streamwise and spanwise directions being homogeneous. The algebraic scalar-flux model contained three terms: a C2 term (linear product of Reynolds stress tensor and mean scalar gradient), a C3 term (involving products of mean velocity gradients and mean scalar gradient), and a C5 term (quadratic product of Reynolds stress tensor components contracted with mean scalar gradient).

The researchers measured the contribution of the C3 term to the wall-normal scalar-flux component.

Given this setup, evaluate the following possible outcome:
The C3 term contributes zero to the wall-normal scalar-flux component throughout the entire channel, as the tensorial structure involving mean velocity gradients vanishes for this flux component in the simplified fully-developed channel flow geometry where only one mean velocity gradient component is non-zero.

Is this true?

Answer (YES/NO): YES